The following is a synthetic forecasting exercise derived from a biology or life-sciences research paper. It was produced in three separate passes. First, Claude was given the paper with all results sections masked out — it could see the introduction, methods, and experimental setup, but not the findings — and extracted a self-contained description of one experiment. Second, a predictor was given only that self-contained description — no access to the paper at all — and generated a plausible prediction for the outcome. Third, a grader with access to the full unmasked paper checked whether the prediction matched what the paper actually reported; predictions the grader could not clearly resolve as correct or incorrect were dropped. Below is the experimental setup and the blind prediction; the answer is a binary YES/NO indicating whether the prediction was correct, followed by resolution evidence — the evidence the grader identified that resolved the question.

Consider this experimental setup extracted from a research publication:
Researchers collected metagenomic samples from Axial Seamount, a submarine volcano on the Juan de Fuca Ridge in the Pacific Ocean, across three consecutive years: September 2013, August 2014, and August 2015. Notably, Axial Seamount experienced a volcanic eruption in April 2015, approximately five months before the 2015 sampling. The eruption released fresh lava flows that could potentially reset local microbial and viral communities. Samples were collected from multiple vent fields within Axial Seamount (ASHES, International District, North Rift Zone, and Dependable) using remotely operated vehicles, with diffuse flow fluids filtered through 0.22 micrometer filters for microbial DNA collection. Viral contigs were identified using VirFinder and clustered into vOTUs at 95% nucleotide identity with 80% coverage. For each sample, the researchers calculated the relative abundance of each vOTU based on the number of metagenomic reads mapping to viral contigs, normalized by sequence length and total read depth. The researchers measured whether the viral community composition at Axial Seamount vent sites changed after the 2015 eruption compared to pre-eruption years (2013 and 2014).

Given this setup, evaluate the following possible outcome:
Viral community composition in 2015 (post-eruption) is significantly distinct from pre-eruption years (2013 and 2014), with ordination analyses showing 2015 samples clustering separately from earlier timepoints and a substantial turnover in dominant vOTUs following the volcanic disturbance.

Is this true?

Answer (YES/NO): NO